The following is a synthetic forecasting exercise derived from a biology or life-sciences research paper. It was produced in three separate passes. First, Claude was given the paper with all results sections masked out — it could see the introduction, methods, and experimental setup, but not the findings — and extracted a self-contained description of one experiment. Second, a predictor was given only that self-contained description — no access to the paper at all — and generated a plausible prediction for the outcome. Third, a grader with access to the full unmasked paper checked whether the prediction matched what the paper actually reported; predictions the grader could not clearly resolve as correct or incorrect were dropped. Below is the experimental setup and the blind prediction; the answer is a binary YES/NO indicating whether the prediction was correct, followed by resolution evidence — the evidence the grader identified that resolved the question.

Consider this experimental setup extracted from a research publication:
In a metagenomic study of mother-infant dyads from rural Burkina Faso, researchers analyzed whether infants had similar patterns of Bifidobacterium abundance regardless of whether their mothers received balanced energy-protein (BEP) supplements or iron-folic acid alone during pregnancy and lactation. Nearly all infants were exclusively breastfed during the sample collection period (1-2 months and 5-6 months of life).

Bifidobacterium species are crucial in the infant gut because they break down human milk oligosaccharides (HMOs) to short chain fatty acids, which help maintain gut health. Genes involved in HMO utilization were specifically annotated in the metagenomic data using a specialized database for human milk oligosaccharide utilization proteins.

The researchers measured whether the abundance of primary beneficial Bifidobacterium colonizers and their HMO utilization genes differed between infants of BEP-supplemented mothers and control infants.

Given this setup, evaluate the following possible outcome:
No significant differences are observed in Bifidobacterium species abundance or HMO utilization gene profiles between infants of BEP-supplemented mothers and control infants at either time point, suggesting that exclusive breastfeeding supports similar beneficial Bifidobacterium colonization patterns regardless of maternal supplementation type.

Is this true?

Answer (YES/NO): YES